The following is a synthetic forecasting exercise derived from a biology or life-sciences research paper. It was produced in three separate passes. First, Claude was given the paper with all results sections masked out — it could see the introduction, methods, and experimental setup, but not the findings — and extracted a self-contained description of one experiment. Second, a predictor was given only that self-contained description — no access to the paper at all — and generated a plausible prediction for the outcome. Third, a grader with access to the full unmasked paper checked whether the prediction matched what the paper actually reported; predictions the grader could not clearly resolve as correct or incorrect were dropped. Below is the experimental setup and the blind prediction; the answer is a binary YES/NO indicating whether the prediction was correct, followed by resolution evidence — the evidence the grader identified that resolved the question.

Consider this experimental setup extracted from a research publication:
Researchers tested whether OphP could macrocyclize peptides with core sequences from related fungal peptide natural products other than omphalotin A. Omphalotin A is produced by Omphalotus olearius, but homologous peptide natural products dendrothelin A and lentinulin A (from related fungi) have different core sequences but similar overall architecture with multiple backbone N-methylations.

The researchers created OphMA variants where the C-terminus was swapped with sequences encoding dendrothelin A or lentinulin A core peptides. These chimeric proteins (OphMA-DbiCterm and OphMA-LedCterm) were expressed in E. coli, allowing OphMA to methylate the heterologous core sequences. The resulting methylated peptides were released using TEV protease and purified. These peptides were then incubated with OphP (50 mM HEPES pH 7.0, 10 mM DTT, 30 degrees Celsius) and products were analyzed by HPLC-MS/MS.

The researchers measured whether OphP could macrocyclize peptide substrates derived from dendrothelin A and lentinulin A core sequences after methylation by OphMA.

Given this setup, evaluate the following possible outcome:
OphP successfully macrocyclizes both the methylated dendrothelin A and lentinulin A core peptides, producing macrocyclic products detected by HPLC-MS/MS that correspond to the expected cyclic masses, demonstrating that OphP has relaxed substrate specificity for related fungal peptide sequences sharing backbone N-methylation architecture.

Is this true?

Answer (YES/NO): YES